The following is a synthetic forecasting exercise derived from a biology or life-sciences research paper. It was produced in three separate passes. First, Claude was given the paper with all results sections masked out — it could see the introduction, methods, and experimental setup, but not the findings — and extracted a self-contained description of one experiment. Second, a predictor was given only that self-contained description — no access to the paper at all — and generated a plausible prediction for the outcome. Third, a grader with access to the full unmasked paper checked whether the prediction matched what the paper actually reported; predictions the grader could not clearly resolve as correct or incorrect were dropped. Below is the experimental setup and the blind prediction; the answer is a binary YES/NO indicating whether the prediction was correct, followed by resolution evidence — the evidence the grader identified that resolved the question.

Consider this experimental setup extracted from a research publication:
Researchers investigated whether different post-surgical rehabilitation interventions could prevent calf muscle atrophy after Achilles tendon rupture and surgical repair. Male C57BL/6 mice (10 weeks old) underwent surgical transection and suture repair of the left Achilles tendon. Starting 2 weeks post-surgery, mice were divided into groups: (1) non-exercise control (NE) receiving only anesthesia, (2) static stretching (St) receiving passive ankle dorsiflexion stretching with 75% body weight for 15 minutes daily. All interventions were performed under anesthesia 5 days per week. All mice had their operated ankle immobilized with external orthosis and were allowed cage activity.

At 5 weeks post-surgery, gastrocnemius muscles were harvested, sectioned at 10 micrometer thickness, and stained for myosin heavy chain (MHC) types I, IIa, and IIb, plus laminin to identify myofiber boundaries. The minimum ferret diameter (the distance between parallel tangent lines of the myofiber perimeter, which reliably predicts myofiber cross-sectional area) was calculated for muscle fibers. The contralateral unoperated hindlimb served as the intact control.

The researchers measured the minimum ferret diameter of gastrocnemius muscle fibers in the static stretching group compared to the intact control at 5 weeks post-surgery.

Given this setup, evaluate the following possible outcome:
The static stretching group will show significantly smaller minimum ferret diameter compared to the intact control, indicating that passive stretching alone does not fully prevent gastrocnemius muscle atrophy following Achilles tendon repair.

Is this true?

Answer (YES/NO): YES